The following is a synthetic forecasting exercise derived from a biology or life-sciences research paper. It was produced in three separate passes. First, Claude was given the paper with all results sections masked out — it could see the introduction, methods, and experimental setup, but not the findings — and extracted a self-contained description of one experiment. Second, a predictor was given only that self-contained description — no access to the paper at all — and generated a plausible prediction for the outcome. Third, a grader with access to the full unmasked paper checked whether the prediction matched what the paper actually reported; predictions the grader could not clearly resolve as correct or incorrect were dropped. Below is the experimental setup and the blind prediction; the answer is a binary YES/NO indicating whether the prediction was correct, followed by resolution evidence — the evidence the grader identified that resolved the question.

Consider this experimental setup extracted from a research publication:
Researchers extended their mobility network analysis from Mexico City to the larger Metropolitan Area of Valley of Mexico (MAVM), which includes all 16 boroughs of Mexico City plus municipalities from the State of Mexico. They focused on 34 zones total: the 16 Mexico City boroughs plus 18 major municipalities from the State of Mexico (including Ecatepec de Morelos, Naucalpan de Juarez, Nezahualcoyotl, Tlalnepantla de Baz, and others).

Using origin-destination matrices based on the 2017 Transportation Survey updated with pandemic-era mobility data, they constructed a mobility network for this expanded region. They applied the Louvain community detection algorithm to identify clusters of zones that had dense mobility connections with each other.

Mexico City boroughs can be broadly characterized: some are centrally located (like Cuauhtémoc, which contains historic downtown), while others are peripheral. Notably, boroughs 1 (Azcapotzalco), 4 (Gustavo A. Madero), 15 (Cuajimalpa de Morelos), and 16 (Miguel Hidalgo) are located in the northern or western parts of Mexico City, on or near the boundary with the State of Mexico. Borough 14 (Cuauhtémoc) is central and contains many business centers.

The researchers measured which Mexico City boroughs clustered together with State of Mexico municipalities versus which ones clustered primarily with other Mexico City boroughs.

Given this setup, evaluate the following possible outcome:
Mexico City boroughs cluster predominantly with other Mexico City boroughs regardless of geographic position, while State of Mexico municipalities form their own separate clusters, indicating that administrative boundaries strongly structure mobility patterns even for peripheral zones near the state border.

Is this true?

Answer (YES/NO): NO